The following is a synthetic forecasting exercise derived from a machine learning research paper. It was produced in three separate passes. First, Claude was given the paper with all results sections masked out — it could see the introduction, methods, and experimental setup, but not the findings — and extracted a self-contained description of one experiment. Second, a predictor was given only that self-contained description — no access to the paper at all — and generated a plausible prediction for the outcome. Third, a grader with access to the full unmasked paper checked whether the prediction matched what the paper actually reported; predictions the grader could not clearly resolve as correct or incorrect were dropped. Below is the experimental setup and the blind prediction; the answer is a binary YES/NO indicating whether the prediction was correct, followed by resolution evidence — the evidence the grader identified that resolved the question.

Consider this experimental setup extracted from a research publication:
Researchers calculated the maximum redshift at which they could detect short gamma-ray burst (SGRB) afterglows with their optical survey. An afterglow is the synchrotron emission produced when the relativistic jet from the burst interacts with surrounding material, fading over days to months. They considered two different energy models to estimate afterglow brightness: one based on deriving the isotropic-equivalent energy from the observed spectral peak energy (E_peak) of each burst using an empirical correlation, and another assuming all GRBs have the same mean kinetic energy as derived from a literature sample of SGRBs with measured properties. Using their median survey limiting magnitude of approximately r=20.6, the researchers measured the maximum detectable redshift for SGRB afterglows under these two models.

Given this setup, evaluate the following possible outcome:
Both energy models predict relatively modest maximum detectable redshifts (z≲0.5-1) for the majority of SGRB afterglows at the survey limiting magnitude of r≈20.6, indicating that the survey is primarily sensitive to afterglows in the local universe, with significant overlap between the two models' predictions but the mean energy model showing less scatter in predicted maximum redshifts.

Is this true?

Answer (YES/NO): NO